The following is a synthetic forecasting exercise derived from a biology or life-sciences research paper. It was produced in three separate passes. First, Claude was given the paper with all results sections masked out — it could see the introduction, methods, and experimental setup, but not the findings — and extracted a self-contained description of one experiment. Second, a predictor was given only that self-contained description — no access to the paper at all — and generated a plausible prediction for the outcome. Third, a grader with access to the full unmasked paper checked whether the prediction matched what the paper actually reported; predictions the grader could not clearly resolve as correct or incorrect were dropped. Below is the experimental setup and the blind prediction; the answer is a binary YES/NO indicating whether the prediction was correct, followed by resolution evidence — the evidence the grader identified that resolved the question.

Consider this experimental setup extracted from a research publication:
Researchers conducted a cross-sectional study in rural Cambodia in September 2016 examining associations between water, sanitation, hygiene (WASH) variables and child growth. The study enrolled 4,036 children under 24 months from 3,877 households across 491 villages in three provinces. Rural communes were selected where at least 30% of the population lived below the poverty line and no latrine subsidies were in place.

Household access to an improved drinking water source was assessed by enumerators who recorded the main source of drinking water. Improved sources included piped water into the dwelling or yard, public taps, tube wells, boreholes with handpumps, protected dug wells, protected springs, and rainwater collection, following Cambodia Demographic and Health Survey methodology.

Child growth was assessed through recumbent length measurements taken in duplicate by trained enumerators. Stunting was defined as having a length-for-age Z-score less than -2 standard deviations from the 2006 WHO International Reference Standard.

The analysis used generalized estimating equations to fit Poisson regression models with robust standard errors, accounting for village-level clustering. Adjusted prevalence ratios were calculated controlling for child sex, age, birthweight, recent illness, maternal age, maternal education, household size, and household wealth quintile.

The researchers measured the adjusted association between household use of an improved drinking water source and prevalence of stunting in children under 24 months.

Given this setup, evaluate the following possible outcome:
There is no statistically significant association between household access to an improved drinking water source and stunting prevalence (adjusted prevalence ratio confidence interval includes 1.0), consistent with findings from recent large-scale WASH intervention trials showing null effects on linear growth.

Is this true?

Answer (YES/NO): NO